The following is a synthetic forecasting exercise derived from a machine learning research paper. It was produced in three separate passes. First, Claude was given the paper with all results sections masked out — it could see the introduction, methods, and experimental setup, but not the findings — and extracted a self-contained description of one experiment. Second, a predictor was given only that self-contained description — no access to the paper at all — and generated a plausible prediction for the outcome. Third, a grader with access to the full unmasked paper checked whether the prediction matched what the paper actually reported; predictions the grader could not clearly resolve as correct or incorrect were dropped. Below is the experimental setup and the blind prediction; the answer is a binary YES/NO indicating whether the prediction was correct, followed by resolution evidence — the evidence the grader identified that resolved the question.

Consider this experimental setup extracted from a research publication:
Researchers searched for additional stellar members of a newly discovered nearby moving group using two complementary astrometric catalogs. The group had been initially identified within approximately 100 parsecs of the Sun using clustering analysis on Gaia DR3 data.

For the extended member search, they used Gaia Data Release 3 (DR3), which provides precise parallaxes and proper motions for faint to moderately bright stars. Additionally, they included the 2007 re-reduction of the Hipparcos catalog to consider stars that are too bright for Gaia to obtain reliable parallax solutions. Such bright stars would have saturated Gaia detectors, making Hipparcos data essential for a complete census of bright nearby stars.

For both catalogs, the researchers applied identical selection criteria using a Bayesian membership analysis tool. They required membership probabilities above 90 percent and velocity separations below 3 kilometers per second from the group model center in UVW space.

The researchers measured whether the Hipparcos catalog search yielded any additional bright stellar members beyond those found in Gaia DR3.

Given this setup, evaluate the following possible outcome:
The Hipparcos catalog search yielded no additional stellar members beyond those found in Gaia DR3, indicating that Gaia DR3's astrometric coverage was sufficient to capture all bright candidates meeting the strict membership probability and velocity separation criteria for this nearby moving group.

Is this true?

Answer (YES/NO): YES